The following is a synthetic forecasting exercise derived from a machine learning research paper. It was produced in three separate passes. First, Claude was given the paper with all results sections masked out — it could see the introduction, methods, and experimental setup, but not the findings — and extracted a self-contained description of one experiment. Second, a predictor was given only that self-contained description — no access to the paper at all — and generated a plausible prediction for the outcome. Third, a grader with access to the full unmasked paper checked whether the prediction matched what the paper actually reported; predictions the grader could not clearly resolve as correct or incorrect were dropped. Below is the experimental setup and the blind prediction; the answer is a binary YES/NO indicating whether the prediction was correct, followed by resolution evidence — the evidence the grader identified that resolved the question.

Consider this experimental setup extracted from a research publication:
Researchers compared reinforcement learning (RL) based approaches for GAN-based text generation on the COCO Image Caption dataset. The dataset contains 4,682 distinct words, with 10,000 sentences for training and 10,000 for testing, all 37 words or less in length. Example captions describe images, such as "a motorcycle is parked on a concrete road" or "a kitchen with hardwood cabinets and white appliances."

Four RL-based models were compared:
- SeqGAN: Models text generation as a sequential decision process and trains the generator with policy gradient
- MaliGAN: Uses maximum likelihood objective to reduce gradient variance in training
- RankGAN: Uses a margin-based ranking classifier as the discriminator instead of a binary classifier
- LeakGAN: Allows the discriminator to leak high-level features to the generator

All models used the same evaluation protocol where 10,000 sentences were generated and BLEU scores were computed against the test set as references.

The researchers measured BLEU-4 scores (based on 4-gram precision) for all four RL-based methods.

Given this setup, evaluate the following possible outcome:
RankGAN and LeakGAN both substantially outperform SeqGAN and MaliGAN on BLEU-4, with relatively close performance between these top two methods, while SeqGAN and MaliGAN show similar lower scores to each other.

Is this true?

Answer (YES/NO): NO